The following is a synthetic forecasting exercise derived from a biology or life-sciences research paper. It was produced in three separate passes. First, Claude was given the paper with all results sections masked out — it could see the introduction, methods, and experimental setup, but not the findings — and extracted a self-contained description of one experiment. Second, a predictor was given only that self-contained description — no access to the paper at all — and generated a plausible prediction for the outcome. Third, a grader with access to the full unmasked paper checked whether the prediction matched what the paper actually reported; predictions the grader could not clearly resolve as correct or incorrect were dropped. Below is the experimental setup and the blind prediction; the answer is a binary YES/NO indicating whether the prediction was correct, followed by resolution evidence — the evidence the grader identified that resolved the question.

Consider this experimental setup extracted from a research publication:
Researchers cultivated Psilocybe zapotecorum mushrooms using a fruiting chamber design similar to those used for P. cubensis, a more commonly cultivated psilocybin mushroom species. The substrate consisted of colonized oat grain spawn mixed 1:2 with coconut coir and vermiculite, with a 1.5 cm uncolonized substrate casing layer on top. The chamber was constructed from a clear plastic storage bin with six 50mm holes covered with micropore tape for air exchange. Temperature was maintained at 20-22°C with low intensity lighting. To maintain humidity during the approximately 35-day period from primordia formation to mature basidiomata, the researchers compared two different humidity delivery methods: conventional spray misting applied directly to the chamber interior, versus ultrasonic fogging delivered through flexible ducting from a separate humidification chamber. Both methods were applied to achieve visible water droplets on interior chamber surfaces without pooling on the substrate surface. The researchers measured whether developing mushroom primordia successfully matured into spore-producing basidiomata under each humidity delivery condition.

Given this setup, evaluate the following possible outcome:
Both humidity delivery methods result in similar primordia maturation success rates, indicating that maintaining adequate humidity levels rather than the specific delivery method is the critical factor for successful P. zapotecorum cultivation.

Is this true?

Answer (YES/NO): NO